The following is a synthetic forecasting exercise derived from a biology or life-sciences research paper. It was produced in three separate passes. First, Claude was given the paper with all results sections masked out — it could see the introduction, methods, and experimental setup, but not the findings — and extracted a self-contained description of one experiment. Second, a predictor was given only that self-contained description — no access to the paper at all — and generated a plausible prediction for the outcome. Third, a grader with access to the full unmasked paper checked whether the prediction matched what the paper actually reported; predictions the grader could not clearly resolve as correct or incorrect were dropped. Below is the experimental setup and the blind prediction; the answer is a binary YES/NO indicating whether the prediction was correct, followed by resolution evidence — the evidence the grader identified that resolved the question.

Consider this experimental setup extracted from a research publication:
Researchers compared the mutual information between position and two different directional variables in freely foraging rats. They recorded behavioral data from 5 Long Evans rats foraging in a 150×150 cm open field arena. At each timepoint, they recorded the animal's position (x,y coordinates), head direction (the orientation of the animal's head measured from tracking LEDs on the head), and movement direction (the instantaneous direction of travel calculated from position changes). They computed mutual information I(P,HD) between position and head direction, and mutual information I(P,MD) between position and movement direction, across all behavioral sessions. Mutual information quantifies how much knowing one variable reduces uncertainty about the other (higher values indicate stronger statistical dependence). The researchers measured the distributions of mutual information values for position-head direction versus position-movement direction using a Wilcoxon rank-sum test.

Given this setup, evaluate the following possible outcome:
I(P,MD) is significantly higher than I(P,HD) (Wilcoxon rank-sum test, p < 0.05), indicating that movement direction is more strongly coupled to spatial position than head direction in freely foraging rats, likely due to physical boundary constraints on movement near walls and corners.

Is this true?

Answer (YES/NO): NO